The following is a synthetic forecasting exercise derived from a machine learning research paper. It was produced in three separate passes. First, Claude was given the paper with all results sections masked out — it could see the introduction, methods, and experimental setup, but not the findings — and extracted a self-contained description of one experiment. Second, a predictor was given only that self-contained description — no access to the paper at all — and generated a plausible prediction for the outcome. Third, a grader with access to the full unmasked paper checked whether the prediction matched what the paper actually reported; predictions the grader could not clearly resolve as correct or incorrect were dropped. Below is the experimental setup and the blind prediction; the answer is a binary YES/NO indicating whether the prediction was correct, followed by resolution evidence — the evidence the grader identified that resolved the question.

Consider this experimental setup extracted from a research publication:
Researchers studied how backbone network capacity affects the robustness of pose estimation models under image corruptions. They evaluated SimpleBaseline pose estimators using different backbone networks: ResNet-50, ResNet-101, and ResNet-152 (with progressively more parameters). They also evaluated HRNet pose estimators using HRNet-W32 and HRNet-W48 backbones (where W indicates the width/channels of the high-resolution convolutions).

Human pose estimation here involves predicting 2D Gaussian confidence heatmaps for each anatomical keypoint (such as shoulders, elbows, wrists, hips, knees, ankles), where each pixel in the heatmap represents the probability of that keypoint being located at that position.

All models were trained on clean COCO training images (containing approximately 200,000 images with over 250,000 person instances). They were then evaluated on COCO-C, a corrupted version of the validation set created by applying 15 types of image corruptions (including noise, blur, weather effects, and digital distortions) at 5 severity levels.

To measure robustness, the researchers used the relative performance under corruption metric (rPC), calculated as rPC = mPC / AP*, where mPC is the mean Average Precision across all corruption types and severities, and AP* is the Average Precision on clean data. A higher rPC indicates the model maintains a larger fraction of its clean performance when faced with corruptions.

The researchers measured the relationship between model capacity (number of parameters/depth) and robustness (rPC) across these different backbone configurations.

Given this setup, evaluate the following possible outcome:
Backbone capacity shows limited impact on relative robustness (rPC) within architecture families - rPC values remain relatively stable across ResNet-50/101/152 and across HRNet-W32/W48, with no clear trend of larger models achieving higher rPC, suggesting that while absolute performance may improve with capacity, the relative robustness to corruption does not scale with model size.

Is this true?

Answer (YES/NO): NO